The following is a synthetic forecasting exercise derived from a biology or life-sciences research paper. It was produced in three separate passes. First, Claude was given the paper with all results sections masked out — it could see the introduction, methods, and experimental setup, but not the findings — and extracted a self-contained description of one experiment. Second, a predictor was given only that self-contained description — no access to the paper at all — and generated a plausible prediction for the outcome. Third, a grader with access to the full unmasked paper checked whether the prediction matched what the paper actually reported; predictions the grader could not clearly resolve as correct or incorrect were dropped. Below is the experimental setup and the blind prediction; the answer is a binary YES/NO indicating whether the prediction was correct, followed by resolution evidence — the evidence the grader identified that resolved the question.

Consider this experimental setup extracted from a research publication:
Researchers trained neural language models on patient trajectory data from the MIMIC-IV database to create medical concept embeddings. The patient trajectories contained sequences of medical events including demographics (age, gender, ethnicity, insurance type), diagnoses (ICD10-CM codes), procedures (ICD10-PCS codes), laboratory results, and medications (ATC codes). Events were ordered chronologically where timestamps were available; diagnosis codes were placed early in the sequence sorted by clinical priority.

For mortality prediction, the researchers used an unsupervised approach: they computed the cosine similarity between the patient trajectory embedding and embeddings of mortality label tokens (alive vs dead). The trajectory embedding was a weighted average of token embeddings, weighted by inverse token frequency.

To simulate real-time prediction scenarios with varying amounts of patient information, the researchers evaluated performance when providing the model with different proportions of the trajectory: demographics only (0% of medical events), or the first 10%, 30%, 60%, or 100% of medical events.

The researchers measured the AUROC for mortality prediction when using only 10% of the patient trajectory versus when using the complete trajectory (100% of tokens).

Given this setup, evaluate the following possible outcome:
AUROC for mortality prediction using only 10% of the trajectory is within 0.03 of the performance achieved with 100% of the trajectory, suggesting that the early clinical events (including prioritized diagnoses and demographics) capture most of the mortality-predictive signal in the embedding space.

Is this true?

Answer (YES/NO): NO